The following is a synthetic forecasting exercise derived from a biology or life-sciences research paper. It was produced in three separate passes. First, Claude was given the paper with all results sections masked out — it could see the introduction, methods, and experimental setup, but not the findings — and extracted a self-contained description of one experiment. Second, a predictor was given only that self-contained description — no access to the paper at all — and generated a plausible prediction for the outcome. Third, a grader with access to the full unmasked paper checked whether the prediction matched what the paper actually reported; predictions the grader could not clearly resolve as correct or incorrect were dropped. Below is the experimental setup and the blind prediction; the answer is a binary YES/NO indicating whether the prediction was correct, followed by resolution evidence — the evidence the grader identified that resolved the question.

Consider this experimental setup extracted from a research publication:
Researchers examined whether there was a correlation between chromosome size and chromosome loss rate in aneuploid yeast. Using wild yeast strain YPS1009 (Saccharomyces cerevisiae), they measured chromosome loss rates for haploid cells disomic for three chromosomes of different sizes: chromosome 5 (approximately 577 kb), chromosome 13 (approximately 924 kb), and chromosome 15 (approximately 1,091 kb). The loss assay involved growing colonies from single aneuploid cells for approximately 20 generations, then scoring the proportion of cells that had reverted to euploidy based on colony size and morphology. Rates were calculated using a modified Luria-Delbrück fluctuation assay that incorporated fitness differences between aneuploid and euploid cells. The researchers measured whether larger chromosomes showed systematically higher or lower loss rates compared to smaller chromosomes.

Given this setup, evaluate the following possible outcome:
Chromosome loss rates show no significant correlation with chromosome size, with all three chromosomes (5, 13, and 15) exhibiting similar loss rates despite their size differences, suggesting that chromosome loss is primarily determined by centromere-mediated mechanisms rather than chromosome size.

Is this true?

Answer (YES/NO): NO